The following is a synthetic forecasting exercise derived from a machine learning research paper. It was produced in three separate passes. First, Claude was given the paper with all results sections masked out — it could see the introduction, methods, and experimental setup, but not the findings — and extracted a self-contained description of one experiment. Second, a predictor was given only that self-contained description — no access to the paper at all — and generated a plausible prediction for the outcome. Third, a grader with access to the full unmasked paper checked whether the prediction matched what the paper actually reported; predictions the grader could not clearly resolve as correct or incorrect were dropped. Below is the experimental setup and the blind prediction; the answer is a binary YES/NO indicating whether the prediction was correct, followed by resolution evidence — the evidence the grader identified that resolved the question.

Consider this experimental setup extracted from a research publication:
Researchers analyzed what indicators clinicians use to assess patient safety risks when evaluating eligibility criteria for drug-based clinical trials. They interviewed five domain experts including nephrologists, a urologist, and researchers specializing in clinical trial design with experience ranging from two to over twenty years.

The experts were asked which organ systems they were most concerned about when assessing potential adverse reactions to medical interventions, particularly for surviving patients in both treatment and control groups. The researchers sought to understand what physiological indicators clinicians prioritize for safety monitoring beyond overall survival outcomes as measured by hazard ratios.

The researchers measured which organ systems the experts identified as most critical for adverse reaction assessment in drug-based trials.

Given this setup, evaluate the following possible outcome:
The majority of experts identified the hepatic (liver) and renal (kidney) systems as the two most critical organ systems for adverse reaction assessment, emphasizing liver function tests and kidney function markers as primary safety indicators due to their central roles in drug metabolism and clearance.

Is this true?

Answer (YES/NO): YES